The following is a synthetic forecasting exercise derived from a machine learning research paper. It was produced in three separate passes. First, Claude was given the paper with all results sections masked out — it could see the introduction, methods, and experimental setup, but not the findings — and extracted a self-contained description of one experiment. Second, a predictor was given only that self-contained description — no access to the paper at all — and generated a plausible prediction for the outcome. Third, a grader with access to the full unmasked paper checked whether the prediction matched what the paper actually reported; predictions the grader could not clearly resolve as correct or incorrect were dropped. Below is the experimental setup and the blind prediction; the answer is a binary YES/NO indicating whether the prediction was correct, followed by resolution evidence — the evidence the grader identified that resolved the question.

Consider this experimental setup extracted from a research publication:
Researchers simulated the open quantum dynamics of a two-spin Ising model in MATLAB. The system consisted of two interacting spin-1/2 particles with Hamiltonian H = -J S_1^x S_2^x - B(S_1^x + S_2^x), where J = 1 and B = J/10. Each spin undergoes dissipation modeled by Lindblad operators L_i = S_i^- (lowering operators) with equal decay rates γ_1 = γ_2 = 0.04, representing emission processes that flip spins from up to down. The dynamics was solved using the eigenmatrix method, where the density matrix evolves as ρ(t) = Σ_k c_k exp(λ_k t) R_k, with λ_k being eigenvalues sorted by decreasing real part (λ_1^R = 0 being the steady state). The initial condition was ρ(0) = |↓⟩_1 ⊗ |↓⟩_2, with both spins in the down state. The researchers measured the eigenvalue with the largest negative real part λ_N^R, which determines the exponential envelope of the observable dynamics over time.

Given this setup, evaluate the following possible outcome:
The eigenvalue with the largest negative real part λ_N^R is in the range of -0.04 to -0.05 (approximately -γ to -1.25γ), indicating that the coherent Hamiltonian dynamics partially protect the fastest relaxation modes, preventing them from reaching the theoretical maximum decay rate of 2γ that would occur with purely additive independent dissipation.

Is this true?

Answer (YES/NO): YES